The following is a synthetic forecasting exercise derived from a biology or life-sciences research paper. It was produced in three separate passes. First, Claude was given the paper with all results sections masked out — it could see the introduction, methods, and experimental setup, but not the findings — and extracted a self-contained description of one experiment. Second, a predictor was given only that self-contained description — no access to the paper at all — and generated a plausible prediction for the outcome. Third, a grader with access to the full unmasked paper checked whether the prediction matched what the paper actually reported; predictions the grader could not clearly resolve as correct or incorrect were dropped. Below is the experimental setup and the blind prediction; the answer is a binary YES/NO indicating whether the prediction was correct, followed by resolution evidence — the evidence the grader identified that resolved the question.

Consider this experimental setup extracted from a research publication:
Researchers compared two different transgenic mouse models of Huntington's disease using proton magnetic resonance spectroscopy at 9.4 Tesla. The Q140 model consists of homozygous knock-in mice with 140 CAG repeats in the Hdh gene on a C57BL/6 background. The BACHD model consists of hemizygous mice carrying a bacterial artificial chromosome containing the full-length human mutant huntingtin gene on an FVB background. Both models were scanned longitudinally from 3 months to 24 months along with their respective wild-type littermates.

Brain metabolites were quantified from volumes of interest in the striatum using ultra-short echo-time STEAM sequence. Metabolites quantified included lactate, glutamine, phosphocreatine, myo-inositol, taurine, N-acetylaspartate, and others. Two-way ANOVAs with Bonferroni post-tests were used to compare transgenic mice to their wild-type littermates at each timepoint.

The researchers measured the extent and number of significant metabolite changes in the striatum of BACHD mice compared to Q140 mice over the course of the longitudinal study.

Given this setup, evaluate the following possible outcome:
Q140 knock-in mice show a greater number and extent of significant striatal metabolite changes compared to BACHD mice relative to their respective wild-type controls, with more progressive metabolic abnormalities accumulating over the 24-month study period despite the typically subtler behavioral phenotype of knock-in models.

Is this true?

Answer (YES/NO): YES